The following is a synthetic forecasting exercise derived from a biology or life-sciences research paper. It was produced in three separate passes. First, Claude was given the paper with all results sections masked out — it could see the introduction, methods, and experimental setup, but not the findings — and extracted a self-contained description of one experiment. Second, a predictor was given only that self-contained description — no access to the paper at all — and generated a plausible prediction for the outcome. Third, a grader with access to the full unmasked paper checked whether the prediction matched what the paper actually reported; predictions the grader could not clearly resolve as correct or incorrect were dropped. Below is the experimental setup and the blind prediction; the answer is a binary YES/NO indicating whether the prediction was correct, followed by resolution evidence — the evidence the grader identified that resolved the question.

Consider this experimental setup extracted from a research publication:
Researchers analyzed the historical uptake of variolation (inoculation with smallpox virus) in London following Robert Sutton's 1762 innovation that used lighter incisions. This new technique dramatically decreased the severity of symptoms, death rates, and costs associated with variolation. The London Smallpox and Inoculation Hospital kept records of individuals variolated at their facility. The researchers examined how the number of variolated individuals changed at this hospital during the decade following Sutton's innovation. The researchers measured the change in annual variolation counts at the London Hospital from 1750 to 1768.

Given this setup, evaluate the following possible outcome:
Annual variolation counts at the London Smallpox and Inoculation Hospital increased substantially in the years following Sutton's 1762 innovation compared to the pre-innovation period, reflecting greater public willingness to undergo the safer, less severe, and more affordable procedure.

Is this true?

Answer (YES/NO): YES